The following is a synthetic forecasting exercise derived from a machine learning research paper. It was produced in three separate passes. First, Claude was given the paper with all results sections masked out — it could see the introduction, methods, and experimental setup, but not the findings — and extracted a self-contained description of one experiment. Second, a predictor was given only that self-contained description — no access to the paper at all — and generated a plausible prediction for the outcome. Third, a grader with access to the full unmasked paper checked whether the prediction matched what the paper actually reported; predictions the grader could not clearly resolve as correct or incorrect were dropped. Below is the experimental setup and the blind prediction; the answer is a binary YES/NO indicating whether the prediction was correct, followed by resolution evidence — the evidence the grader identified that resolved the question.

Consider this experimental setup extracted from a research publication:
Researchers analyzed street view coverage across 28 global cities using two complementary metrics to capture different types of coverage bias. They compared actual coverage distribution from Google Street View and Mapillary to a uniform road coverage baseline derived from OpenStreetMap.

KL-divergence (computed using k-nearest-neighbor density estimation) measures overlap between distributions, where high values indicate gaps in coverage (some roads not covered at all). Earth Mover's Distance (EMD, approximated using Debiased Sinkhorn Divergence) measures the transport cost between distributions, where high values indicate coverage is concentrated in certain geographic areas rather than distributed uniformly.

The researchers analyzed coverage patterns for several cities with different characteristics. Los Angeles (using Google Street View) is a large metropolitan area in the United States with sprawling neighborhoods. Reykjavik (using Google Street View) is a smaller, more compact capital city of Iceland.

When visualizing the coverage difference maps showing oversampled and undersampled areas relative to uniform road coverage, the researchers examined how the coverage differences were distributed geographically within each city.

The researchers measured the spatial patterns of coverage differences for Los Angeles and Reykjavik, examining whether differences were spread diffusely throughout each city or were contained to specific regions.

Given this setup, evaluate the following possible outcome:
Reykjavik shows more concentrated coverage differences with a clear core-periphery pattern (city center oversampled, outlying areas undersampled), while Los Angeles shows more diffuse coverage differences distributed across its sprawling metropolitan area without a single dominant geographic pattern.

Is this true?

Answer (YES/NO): NO